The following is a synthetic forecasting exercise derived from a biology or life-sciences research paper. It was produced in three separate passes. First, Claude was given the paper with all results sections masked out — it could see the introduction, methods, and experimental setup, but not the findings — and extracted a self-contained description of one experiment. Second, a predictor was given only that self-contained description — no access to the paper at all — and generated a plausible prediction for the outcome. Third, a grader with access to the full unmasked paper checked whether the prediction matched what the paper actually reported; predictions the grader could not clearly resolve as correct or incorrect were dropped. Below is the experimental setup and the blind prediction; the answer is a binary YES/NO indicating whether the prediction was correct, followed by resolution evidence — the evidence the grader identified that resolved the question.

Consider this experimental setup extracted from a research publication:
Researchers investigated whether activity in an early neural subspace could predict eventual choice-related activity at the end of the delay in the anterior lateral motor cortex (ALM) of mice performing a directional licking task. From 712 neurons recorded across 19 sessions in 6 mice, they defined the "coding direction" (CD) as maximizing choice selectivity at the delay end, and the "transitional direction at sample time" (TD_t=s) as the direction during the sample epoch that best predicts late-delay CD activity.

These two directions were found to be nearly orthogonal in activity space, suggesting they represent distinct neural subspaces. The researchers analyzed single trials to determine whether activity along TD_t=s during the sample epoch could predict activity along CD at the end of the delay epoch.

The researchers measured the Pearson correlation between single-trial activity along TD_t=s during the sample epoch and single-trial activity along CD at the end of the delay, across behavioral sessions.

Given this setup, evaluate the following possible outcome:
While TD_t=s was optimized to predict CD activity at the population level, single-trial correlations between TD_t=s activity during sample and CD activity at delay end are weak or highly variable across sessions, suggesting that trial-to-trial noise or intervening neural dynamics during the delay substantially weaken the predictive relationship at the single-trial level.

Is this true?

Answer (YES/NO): NO